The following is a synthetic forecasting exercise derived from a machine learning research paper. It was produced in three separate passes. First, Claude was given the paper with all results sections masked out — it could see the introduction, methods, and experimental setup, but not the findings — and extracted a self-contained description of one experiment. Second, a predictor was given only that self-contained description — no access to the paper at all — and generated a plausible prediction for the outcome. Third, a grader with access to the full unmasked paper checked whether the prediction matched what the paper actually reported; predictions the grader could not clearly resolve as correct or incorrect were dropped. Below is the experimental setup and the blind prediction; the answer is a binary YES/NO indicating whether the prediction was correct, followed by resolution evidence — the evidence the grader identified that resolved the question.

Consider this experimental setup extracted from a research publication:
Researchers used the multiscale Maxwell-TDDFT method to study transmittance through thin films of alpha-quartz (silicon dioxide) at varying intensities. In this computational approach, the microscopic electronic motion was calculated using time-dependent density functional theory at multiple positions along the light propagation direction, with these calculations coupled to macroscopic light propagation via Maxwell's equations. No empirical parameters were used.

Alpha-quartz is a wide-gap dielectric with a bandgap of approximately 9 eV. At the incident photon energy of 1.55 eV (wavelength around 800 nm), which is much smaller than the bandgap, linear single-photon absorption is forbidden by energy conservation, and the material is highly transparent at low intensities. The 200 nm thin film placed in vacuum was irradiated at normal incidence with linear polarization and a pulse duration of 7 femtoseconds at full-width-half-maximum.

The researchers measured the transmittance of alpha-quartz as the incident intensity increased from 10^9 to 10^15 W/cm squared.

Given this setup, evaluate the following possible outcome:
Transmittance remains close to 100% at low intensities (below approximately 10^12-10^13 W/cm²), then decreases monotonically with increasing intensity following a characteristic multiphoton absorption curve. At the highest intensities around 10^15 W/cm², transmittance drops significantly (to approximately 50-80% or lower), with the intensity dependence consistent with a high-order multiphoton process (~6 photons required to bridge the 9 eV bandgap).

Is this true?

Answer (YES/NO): YES